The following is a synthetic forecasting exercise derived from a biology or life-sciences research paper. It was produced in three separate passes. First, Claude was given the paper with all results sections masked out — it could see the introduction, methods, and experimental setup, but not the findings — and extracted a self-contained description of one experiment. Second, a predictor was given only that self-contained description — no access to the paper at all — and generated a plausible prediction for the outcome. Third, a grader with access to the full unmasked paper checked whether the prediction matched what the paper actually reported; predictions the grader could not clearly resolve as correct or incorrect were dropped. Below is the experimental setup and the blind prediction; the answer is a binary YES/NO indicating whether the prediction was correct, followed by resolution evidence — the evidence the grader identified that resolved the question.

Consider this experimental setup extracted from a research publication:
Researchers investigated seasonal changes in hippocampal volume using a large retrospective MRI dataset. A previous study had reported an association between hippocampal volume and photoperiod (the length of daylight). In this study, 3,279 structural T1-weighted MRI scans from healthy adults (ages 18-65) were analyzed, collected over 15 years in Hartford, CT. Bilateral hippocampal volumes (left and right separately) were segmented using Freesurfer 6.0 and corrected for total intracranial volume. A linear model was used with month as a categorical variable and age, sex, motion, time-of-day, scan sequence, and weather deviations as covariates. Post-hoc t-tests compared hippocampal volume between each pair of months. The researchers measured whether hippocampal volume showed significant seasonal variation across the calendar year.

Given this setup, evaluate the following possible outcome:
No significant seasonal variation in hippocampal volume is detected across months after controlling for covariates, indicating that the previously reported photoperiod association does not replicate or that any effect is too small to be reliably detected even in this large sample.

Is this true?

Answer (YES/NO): NO